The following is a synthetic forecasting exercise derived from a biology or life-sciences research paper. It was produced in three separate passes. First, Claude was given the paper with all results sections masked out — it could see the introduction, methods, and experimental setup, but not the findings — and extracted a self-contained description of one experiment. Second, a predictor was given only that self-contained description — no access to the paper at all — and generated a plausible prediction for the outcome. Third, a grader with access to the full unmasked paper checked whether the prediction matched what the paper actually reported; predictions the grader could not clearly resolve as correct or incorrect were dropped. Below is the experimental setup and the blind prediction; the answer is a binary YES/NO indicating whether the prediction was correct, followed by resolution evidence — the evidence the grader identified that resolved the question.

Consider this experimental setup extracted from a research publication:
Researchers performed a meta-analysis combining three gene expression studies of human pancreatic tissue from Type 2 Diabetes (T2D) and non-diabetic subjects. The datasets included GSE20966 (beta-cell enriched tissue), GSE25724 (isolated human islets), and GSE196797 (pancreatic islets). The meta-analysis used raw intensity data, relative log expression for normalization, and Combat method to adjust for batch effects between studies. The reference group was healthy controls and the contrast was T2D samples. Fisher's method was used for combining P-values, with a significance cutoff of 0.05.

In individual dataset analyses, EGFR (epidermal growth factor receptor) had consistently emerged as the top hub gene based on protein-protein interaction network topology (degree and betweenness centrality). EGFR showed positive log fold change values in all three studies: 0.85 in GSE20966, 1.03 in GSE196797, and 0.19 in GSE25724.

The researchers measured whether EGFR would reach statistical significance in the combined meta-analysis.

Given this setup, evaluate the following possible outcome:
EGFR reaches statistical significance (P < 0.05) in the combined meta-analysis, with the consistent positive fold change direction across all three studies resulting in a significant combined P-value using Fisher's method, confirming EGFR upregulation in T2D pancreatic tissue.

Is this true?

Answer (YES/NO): NO